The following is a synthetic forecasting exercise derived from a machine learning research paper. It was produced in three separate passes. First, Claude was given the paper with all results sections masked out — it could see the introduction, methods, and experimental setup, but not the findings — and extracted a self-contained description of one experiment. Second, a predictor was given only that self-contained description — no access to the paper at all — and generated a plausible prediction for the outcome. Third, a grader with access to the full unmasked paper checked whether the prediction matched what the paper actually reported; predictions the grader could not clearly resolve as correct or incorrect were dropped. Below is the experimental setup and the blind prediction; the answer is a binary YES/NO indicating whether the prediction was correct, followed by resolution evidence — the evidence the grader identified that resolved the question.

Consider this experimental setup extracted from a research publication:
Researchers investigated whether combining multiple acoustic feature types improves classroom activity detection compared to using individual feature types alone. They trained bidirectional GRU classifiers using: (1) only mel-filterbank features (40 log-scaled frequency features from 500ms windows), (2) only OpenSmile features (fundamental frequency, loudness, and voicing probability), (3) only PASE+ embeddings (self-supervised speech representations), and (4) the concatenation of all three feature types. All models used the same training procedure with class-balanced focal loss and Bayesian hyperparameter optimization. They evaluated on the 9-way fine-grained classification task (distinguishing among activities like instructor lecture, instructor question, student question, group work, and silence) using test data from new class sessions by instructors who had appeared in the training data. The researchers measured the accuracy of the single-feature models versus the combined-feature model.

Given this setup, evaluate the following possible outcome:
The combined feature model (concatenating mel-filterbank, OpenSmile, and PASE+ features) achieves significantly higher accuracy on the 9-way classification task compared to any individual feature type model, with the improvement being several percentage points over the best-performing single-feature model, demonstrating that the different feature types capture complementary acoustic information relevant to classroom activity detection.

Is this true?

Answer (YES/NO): NO